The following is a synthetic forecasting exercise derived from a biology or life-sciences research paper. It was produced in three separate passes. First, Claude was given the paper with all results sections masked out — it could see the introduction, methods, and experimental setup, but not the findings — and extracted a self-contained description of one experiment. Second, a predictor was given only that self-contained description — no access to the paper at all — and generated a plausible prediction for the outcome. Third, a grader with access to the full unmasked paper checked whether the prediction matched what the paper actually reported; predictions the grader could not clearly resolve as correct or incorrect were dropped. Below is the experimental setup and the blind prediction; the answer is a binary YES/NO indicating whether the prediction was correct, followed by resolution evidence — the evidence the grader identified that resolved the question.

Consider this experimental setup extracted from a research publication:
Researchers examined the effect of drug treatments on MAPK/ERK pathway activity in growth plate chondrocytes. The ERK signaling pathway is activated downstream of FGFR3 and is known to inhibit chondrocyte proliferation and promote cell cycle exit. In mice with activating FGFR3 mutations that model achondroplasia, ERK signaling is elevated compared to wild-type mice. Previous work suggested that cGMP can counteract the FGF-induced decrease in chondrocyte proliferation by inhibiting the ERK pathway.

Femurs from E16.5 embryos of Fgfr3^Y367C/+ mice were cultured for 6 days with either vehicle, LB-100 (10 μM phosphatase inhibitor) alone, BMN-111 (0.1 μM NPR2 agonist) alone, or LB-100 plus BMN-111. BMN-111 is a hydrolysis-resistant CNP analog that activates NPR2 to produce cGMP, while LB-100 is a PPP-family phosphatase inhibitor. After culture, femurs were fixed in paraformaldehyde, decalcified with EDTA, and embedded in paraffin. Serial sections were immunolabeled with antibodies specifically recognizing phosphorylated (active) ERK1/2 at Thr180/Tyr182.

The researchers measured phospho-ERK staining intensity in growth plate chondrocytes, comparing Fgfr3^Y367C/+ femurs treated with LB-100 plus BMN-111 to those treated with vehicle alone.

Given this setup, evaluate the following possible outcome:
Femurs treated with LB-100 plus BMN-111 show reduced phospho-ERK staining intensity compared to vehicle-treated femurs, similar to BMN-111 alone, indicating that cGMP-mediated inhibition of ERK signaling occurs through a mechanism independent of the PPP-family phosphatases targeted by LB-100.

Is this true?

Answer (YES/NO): NO